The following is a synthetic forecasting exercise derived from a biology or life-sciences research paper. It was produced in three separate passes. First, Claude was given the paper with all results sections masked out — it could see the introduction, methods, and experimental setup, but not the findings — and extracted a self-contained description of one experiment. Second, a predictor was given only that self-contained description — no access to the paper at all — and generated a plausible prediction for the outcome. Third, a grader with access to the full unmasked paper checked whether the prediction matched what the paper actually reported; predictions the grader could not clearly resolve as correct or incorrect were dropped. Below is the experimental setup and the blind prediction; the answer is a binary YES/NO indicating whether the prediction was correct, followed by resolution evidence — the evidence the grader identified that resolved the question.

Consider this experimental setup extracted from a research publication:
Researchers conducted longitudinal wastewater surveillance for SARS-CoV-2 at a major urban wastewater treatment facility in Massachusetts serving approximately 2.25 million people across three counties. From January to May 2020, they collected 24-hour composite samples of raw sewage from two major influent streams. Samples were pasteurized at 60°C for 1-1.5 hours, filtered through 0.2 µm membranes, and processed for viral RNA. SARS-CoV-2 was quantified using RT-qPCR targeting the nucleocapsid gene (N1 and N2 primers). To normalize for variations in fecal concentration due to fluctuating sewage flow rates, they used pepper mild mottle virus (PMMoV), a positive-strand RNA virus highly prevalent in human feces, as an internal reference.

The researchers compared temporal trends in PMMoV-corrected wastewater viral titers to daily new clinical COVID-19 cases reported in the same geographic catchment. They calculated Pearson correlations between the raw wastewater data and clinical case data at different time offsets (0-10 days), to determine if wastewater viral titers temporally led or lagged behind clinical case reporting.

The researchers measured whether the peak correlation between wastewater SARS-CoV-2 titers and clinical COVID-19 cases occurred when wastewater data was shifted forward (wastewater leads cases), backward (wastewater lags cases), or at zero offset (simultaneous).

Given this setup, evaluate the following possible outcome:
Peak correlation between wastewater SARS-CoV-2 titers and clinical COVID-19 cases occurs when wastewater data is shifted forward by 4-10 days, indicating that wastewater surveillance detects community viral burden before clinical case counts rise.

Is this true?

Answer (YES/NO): YES